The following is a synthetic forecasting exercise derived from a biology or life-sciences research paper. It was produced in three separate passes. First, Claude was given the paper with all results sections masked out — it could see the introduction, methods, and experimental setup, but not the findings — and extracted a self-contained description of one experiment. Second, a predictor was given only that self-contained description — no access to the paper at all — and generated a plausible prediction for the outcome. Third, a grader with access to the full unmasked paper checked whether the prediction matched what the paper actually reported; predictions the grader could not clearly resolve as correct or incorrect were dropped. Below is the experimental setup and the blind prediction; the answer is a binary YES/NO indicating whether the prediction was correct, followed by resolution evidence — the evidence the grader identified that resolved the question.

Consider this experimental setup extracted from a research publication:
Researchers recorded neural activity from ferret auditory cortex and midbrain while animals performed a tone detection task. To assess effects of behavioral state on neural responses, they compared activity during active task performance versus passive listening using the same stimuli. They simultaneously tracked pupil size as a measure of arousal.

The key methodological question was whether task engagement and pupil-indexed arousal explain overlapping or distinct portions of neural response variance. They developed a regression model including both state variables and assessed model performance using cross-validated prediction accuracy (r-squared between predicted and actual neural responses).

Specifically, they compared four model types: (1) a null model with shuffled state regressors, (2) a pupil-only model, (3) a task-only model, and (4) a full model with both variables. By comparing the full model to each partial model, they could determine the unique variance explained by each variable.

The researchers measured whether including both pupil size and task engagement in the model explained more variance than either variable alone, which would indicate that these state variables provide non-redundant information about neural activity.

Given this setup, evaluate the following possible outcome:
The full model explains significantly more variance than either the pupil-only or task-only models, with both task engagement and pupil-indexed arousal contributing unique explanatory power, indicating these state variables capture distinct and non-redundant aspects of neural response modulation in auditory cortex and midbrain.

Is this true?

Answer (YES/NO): YES